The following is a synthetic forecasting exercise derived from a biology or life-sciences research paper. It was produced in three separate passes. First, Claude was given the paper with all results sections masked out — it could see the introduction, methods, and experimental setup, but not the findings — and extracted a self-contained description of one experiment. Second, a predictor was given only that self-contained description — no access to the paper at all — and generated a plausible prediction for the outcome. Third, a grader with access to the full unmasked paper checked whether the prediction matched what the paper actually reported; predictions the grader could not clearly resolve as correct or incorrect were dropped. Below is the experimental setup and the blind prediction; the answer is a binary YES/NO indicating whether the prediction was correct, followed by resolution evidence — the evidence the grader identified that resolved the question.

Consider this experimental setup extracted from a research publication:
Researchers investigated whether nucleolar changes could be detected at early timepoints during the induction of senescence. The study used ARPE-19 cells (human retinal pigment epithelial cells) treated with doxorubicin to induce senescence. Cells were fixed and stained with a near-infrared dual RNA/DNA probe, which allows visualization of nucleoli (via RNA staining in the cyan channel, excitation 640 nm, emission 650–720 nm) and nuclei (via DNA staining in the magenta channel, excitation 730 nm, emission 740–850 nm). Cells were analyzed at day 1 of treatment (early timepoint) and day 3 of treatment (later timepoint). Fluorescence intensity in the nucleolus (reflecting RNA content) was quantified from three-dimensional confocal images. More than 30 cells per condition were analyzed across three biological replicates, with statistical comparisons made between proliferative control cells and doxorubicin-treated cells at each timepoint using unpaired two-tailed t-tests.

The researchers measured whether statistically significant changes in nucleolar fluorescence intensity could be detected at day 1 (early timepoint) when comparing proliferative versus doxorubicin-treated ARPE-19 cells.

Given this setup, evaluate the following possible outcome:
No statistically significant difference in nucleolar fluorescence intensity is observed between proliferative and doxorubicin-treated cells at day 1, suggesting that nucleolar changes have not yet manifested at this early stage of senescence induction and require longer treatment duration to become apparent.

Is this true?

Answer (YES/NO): YES